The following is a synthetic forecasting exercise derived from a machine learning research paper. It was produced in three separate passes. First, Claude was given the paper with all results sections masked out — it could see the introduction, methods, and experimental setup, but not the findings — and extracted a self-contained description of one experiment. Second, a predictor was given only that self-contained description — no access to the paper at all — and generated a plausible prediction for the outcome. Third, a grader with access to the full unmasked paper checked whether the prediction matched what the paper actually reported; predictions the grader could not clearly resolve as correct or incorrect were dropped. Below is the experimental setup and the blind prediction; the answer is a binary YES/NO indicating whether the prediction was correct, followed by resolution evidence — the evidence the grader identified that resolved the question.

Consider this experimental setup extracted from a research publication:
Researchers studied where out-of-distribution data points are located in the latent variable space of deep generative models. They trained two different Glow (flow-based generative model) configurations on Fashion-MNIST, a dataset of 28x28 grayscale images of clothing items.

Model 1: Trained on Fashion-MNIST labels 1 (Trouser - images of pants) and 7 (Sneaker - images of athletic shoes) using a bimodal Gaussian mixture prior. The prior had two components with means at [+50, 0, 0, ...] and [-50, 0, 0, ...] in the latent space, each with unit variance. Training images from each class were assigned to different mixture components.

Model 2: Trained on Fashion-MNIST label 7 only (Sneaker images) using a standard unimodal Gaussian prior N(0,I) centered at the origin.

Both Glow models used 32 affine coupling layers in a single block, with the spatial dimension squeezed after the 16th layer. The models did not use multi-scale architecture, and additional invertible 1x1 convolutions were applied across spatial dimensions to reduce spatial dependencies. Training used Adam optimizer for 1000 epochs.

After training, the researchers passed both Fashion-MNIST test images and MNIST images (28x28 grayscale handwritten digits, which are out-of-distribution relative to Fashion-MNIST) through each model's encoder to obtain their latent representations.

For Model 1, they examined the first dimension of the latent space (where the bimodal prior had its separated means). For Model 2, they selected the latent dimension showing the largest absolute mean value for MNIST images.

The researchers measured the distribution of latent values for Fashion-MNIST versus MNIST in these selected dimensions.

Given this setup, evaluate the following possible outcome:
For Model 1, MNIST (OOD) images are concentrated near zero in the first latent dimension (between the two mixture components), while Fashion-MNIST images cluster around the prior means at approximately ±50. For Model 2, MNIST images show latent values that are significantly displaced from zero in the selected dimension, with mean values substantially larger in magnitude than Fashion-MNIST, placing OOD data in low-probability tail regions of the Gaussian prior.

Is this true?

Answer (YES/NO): NO